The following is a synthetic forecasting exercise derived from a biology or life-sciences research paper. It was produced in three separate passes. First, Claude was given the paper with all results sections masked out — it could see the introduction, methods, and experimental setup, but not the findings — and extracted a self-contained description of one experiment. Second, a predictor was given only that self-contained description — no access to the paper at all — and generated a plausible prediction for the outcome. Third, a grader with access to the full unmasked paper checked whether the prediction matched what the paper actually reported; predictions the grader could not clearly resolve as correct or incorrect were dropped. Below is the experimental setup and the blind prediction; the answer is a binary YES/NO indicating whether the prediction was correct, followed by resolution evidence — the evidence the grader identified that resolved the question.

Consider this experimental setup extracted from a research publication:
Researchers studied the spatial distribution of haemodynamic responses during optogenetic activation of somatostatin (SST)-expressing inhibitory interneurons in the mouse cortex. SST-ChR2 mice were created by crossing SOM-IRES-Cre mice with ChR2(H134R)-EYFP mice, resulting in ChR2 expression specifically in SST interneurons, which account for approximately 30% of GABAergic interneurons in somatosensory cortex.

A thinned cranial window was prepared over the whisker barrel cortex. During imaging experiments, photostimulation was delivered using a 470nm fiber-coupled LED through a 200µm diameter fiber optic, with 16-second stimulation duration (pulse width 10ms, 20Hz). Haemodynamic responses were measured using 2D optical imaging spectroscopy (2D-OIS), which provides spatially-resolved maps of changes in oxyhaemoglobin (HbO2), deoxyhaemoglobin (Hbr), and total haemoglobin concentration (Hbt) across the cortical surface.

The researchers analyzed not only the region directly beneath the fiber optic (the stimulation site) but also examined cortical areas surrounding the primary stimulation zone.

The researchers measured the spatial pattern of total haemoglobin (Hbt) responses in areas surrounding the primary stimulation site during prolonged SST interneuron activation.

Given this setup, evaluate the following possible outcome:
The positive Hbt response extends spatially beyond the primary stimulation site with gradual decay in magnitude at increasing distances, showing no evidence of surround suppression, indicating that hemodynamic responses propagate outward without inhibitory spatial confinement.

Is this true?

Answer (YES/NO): NO